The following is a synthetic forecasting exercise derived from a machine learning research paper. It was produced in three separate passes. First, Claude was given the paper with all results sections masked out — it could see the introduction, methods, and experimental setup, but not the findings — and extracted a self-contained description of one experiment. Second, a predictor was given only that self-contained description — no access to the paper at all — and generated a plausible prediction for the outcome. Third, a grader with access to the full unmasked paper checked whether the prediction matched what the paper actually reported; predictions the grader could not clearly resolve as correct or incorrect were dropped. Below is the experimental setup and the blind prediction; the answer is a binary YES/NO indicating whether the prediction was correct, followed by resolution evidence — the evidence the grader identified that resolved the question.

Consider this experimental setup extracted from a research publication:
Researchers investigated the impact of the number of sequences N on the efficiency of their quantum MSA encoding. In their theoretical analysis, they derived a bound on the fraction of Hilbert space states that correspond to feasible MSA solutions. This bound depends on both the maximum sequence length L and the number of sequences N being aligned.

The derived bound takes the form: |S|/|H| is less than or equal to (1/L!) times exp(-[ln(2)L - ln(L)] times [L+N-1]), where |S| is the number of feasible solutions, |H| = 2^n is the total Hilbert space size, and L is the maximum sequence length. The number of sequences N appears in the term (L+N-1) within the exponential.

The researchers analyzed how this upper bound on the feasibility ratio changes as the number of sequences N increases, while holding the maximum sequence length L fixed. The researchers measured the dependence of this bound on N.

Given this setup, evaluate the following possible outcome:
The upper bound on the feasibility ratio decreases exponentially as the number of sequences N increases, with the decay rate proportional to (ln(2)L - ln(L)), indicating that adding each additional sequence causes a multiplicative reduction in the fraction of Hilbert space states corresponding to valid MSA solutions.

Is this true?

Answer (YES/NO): YES